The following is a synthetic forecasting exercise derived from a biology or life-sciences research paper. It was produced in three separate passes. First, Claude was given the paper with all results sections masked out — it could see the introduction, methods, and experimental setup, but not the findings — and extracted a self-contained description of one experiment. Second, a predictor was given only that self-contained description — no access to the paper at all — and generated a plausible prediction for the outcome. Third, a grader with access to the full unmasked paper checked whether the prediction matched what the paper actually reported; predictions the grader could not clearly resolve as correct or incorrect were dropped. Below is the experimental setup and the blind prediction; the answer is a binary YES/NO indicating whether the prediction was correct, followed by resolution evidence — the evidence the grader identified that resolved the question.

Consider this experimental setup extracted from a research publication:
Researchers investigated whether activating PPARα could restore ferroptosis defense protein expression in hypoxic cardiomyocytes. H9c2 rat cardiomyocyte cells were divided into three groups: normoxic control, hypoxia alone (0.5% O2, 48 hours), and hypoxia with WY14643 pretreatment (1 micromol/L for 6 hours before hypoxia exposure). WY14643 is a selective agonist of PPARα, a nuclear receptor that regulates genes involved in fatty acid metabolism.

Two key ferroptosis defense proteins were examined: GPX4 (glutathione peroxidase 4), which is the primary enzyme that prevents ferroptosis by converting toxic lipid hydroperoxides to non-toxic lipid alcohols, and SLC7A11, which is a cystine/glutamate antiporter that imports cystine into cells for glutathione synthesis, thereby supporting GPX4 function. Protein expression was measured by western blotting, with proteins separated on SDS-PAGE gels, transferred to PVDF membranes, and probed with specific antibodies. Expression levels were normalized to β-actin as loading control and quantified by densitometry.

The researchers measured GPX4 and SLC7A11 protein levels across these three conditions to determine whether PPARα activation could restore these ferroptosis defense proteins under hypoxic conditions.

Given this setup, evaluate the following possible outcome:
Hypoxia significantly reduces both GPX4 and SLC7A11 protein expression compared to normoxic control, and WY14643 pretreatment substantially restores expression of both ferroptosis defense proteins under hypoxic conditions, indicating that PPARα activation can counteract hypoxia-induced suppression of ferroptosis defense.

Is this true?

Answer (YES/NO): YES